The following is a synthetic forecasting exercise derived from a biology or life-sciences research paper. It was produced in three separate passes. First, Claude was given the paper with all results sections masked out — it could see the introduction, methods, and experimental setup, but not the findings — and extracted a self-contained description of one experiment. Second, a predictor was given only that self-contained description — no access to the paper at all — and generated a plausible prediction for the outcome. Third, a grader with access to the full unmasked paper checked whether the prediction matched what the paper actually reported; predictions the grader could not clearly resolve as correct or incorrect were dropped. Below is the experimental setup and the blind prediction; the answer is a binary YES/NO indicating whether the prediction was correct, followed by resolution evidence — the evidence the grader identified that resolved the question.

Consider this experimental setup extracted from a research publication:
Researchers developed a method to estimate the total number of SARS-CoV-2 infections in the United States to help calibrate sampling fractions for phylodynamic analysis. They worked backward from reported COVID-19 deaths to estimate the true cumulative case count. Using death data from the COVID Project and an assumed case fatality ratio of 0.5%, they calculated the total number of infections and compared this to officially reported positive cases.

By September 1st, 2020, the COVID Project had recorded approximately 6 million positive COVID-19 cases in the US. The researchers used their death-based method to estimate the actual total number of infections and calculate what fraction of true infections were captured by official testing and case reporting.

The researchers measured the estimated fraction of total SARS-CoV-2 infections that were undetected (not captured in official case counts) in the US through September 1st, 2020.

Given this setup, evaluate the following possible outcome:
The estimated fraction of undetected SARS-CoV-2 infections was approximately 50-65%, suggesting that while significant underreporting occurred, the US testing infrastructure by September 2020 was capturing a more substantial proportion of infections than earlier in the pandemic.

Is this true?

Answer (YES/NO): NO